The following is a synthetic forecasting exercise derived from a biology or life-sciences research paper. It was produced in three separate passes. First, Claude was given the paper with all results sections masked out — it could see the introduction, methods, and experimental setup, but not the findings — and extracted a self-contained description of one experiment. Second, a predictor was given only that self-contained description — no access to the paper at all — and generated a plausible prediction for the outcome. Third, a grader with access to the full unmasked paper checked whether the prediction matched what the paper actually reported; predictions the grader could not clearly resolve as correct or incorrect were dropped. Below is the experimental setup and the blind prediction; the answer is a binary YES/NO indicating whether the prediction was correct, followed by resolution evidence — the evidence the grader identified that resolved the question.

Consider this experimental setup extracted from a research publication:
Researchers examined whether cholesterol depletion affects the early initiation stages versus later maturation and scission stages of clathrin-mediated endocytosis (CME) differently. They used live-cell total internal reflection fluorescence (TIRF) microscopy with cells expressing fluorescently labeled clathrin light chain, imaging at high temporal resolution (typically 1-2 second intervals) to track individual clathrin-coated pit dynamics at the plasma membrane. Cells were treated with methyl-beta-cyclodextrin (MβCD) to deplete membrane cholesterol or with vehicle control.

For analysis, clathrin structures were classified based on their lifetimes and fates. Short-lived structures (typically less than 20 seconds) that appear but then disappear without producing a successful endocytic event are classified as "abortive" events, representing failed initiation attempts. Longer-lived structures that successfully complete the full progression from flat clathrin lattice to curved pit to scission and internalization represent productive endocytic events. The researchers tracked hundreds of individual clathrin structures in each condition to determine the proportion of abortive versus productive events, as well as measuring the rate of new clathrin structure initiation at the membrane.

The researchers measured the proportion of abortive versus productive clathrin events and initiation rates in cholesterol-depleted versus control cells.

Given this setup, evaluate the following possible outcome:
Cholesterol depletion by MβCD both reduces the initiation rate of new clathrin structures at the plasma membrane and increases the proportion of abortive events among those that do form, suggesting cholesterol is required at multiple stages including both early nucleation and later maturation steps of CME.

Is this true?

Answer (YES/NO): YES